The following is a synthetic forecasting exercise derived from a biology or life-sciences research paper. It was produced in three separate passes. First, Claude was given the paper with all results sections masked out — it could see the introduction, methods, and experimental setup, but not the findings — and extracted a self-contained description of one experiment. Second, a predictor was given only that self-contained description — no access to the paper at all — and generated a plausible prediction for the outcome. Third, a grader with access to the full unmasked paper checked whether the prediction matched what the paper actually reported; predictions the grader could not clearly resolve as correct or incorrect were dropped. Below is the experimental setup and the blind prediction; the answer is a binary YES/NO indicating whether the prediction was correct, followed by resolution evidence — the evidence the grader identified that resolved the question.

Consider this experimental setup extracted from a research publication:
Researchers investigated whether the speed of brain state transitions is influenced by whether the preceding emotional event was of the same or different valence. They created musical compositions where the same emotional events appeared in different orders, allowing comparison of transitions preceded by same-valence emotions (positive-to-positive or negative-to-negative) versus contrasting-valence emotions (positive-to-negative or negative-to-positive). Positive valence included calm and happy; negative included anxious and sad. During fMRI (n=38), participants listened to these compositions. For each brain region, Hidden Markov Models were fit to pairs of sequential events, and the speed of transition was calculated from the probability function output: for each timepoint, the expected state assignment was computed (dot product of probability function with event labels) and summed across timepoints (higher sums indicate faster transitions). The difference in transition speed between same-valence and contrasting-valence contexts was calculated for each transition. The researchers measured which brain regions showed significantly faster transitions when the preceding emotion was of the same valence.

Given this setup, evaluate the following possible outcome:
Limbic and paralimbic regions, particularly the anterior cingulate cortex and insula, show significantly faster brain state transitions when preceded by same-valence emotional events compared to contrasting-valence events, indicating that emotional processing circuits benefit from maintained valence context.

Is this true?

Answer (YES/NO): NO